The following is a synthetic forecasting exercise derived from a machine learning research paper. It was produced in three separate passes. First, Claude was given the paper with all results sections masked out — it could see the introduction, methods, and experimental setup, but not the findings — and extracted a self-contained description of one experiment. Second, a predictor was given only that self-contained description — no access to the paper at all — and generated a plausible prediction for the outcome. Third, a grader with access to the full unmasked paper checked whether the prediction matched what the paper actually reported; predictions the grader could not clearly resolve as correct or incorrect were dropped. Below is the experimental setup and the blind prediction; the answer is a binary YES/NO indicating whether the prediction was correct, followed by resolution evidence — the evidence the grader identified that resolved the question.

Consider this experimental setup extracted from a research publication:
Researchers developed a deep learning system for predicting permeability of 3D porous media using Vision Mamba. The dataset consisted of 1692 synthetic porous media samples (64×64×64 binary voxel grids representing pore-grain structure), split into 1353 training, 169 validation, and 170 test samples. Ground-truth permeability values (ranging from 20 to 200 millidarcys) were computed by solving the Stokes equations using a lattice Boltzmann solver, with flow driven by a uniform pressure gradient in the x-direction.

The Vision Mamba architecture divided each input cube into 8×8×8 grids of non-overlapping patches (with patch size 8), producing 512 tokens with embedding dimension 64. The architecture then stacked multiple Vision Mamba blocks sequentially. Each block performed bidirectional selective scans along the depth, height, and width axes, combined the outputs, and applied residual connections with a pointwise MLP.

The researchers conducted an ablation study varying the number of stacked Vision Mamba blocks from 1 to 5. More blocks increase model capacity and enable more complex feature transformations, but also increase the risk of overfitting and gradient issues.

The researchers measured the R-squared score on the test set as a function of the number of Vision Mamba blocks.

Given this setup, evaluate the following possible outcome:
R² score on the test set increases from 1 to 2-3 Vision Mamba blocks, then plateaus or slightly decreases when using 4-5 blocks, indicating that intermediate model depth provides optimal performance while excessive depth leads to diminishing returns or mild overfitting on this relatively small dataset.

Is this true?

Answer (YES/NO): YES